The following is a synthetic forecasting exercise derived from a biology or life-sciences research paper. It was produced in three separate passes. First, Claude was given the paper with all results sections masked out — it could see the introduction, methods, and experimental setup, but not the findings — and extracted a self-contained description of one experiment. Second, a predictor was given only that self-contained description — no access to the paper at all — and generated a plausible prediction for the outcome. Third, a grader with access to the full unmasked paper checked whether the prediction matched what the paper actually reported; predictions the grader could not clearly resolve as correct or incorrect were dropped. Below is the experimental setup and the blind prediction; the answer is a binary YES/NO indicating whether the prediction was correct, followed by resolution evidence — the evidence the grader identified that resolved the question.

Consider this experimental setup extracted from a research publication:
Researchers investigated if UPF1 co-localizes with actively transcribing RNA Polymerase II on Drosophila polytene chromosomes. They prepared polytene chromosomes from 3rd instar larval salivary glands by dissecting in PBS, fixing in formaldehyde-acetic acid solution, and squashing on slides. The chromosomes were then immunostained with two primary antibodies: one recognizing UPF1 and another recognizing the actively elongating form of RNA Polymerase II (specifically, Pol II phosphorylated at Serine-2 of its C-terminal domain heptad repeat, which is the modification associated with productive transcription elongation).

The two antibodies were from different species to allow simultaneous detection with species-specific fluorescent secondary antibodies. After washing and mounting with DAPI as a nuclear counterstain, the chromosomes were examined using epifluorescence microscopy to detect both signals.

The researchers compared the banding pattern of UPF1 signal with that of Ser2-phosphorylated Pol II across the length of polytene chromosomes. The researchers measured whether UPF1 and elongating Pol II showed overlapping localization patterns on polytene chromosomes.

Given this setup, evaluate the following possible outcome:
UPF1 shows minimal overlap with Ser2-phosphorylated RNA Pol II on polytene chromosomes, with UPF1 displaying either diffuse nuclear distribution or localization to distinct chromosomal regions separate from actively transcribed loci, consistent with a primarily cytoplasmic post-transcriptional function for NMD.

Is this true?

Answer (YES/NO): NO